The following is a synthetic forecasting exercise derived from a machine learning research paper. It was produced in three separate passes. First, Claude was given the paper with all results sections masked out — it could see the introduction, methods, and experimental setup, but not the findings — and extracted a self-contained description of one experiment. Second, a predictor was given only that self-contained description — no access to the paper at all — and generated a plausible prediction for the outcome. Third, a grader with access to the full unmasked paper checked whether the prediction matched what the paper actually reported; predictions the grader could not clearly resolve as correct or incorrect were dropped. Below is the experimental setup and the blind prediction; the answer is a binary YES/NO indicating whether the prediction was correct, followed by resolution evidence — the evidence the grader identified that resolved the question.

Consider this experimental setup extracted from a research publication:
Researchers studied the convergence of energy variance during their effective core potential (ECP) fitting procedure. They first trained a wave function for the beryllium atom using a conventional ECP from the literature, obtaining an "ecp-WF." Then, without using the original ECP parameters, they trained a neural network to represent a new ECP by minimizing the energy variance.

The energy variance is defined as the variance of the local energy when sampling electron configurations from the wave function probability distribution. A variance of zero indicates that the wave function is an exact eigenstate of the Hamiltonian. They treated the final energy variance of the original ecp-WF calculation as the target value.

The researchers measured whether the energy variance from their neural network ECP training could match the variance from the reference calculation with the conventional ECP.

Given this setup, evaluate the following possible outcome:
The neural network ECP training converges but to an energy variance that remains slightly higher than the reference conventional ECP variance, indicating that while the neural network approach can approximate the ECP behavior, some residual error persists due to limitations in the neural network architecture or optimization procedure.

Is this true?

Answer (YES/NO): NO